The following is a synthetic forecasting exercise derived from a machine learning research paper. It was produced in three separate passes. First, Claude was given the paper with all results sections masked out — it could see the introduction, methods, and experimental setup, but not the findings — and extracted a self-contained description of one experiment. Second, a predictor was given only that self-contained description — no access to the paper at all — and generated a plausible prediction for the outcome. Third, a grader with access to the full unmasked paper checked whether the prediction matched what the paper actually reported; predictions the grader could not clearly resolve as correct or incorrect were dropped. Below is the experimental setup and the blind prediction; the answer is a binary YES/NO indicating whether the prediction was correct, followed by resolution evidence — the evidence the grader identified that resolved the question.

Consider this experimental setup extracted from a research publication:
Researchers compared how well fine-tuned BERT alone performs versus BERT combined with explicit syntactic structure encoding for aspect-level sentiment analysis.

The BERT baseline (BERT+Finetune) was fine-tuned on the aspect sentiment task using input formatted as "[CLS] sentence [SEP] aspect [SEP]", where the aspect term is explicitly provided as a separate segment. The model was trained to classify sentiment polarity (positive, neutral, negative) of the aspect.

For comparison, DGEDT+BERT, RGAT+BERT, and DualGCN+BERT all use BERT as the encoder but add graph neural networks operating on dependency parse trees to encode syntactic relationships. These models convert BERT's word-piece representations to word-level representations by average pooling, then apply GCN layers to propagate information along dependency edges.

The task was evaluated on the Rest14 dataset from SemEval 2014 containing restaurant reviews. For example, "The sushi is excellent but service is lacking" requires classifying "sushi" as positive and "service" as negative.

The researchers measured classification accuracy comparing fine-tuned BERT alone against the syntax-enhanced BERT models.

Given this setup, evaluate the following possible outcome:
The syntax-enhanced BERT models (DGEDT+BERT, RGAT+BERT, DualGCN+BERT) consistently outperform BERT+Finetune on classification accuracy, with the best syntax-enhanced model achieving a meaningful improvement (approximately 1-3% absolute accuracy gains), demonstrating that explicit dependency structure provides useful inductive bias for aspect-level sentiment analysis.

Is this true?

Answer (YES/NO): YES